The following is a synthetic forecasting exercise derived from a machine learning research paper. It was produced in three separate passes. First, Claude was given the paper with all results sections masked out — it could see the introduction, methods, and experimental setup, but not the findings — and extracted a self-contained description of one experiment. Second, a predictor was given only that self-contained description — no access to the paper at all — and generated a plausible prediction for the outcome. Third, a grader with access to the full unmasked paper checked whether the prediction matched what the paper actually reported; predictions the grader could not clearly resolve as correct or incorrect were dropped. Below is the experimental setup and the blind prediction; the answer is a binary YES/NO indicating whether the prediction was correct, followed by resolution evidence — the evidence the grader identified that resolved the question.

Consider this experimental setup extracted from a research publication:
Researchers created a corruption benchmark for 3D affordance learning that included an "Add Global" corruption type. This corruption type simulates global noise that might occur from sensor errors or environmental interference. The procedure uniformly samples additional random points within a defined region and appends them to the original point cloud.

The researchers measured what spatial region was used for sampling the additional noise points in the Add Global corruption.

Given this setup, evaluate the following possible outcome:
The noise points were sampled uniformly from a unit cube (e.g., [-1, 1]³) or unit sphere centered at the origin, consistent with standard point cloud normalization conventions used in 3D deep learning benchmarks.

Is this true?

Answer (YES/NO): YES